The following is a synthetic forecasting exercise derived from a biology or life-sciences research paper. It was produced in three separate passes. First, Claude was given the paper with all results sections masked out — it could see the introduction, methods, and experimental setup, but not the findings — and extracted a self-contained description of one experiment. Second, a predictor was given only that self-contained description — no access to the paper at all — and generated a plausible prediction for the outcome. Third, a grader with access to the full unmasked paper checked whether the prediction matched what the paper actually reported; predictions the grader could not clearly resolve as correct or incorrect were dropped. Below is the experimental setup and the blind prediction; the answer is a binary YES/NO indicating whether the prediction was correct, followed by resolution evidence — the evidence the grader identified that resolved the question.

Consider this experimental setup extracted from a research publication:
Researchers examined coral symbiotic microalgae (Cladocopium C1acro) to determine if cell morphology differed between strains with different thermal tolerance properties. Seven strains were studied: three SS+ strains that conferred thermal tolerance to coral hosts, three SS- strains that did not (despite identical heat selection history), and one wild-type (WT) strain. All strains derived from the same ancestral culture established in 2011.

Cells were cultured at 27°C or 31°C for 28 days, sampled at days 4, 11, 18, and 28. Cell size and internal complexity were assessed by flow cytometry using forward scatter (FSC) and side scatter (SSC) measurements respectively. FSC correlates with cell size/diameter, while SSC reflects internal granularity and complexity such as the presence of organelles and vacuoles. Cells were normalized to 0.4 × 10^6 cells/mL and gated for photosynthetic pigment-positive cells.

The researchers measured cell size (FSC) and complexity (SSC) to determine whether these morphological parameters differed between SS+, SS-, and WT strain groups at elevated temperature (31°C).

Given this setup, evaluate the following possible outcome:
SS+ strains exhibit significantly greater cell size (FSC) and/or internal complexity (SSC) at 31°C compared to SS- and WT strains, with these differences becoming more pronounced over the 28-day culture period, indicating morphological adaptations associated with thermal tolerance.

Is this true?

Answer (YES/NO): NO